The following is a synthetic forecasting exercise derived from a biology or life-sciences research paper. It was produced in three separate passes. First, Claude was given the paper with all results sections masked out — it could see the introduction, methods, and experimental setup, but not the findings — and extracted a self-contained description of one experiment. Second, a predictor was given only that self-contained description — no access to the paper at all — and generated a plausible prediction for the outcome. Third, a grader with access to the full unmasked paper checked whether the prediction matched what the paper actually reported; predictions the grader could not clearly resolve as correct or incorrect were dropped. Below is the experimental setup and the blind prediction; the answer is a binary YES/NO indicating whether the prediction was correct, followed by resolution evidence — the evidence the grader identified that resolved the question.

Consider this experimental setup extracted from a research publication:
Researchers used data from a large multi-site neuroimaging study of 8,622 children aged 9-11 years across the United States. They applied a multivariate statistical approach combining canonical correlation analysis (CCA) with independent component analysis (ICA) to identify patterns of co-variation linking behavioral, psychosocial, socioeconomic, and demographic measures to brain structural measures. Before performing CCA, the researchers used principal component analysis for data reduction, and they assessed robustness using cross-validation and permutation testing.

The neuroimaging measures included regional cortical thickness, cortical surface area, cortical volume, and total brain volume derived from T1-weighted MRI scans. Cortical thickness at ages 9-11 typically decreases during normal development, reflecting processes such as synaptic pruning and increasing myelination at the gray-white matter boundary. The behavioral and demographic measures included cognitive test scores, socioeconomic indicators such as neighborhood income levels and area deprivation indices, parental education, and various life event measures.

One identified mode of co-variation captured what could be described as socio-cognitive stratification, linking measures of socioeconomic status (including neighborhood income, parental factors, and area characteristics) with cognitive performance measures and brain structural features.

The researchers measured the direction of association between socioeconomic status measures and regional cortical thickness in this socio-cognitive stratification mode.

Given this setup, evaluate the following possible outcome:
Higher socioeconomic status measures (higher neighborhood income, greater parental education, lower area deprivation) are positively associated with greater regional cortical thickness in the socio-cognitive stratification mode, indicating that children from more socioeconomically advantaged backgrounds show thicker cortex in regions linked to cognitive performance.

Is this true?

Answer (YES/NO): YES